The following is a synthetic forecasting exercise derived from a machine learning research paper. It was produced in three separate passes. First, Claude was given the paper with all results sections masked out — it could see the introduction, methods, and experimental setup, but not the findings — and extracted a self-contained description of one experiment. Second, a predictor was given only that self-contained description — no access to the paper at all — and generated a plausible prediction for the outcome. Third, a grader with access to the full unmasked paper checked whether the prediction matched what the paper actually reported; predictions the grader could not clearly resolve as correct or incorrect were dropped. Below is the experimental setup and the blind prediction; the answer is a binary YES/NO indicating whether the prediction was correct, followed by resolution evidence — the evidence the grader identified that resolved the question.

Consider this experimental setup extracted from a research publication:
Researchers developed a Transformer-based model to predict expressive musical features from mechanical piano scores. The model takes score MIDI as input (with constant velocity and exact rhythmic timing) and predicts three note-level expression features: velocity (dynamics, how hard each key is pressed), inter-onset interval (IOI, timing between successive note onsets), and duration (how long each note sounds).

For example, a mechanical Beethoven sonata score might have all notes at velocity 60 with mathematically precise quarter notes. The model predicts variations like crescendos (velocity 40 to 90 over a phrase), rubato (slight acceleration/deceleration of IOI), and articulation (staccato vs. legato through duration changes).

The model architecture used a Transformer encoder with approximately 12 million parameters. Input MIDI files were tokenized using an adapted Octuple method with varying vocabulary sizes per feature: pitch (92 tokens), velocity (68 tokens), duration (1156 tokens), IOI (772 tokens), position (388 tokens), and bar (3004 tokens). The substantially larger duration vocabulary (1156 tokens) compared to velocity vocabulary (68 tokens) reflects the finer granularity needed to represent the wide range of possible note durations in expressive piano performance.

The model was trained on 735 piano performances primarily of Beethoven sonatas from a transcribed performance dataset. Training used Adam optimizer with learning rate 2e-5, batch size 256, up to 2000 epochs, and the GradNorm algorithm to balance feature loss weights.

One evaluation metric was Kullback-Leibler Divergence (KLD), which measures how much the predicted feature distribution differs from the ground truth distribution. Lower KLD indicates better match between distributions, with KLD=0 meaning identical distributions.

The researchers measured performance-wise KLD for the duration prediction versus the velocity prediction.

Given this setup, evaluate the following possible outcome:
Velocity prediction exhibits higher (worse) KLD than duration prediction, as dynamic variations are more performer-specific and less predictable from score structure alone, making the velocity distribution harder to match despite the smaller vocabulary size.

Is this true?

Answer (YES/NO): NO